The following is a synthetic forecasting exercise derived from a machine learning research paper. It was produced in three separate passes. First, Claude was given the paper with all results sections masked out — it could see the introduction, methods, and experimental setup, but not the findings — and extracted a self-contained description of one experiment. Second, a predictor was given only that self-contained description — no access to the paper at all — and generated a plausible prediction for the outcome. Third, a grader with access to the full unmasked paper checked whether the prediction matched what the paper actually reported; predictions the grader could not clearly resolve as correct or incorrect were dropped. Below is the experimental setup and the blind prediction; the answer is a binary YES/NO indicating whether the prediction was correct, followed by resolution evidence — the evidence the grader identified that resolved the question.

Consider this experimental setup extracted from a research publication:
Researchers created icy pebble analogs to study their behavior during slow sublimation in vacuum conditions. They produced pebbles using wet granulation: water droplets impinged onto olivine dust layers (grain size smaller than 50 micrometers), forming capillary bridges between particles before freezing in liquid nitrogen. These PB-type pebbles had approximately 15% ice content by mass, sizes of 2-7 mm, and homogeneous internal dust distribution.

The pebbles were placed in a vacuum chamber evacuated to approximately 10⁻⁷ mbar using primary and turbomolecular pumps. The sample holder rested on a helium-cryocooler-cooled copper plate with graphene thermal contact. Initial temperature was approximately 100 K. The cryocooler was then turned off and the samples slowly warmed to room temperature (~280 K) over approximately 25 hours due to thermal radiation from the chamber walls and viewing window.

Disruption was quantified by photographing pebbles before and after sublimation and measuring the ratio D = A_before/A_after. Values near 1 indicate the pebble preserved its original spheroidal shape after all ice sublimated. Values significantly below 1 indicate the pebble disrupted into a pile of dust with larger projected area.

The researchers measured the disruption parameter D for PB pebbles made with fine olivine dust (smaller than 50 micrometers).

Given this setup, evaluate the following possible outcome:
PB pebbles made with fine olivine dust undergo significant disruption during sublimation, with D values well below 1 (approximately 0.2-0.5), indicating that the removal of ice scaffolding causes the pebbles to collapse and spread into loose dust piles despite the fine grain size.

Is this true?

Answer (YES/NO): NO